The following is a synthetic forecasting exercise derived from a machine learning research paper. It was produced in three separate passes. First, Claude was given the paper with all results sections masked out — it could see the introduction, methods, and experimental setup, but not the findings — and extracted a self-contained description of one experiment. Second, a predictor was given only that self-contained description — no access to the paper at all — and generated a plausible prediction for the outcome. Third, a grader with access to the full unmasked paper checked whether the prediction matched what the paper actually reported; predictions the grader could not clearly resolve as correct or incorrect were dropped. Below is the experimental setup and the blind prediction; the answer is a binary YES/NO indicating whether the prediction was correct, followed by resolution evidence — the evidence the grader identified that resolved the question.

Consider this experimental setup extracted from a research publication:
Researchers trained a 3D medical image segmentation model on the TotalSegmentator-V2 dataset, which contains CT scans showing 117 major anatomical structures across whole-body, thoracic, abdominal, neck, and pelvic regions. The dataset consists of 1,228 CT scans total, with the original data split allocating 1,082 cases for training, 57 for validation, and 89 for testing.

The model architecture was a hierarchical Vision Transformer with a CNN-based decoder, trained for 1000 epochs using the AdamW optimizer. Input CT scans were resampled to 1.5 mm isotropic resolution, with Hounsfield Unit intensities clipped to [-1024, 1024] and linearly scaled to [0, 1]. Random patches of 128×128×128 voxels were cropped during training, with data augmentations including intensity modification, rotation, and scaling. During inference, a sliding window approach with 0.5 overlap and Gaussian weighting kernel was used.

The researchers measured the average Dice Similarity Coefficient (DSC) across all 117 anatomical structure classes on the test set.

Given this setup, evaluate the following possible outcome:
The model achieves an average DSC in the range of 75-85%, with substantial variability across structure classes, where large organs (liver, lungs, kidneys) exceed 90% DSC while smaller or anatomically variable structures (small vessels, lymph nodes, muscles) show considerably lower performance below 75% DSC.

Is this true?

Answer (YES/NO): NO